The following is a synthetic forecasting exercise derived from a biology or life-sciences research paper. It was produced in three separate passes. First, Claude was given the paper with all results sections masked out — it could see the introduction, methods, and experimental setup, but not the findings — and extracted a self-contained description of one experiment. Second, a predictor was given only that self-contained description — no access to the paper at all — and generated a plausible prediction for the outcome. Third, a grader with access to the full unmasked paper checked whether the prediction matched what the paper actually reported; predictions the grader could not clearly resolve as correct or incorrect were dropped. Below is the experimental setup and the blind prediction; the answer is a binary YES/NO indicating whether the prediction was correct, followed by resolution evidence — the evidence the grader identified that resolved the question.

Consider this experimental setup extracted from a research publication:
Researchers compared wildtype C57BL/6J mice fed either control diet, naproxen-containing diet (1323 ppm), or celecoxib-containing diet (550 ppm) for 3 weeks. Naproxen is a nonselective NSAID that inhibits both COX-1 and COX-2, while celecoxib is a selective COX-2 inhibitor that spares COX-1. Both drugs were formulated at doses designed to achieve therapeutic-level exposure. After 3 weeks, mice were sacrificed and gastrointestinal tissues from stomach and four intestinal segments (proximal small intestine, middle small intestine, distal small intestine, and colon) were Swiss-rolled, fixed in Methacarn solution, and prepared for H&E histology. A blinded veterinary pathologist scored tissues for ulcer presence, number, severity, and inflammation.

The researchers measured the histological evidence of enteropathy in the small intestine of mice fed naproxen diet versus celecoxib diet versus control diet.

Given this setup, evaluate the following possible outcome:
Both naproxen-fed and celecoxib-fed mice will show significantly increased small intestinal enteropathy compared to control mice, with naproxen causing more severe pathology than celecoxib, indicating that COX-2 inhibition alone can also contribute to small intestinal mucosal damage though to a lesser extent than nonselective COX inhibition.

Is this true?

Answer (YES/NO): NO